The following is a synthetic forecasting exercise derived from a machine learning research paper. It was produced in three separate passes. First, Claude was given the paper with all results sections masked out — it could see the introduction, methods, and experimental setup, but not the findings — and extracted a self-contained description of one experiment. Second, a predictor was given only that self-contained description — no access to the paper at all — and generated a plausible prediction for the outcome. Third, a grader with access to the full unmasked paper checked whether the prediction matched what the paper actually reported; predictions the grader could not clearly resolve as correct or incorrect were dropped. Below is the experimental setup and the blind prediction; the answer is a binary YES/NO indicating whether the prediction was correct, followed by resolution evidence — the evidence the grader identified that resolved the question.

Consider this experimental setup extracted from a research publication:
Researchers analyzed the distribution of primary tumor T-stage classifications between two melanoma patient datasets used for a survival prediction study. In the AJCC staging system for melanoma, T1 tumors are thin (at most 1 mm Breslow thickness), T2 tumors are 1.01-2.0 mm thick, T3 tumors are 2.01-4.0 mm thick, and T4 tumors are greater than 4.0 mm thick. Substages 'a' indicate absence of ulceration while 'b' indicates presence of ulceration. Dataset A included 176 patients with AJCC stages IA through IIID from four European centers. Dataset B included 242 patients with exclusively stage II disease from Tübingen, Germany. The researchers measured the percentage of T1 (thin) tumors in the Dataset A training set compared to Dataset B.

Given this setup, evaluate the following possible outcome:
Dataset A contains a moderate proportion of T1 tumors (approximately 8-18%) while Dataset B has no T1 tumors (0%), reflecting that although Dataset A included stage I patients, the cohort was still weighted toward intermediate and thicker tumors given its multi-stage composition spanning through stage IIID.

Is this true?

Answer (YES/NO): NO